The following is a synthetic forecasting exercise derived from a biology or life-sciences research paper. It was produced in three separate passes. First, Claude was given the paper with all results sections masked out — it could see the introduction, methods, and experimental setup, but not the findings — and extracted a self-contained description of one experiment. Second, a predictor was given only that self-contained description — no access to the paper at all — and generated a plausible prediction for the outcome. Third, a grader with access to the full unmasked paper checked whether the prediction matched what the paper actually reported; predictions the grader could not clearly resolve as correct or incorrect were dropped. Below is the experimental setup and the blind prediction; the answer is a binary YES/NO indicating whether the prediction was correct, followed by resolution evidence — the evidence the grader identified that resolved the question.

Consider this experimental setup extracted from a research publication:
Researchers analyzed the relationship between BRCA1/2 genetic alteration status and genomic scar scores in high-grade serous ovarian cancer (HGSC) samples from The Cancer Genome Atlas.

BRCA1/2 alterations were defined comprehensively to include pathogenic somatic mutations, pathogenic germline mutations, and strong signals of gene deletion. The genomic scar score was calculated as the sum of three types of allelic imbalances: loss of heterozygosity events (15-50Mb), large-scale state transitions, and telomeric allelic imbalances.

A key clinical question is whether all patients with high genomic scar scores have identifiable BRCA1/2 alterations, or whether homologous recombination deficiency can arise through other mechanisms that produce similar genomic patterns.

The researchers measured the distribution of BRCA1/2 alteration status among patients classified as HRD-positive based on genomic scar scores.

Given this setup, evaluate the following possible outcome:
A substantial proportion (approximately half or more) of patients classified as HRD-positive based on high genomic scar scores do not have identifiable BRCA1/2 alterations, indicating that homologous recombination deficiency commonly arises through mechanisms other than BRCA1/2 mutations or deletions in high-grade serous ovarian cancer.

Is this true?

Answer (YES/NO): YES